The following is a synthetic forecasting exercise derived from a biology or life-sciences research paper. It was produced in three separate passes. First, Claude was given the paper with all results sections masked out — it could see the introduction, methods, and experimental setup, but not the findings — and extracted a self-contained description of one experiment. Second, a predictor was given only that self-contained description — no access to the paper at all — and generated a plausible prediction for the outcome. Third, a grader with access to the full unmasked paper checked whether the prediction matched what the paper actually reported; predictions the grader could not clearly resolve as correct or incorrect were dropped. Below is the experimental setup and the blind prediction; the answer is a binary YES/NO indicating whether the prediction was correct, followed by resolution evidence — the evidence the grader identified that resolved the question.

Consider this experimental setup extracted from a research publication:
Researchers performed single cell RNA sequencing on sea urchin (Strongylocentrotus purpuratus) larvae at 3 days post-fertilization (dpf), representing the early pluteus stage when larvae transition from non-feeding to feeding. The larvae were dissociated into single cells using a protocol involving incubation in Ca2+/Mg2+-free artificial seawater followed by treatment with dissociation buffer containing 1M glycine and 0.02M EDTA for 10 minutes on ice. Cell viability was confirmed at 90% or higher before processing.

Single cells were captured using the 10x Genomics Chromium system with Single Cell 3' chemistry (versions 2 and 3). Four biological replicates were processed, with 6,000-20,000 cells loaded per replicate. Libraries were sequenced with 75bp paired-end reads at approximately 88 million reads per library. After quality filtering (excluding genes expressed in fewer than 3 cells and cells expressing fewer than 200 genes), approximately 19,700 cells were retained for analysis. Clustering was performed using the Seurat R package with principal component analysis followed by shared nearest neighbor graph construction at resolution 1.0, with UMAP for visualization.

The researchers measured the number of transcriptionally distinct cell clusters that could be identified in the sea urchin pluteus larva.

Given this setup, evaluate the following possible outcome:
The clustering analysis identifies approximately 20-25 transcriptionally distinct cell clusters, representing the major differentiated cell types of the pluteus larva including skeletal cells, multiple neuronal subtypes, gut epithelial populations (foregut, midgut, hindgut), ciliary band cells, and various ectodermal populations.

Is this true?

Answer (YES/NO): NO